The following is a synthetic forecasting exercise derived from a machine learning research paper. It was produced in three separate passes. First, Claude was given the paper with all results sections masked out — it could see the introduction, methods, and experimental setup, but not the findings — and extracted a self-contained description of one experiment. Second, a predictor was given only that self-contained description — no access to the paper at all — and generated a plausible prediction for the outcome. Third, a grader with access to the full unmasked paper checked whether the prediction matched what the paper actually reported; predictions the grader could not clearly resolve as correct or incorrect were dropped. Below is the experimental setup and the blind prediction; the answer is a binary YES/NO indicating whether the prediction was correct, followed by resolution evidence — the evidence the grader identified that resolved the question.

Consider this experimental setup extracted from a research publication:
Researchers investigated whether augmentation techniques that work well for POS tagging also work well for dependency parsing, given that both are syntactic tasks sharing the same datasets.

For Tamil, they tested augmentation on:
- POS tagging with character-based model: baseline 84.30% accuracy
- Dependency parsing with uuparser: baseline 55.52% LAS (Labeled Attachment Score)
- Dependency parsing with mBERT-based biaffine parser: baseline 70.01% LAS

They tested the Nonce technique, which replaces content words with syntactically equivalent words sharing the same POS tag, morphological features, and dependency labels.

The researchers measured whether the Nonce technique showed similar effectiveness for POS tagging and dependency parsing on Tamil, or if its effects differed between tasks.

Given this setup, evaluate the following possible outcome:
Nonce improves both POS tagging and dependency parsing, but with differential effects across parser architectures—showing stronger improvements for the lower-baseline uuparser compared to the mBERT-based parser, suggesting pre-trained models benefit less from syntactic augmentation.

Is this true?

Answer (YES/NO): YES